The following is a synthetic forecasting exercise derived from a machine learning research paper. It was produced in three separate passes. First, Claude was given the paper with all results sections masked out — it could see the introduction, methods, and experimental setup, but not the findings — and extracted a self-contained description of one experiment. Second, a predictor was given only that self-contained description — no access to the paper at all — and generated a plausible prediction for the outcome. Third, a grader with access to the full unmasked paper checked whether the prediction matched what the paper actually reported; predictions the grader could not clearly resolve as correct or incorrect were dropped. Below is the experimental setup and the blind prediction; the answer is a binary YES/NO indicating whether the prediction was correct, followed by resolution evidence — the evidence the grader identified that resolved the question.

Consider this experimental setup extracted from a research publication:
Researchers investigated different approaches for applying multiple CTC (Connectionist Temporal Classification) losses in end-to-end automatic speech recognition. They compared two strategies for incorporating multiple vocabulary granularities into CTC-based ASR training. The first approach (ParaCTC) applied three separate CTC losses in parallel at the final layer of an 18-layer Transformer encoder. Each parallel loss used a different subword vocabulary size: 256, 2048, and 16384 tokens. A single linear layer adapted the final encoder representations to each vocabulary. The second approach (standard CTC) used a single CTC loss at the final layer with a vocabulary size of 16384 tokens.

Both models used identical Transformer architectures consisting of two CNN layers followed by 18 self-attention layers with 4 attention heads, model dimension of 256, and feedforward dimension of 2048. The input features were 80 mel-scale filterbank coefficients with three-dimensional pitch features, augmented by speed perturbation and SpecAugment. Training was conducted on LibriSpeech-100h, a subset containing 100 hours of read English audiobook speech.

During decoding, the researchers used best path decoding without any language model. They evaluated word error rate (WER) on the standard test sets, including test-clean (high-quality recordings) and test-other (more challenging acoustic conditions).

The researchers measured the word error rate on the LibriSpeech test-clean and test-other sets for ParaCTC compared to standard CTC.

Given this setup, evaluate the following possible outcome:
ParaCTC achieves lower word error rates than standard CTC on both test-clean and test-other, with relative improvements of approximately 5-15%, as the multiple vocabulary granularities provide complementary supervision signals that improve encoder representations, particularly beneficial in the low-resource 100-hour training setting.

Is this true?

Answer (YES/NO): NO